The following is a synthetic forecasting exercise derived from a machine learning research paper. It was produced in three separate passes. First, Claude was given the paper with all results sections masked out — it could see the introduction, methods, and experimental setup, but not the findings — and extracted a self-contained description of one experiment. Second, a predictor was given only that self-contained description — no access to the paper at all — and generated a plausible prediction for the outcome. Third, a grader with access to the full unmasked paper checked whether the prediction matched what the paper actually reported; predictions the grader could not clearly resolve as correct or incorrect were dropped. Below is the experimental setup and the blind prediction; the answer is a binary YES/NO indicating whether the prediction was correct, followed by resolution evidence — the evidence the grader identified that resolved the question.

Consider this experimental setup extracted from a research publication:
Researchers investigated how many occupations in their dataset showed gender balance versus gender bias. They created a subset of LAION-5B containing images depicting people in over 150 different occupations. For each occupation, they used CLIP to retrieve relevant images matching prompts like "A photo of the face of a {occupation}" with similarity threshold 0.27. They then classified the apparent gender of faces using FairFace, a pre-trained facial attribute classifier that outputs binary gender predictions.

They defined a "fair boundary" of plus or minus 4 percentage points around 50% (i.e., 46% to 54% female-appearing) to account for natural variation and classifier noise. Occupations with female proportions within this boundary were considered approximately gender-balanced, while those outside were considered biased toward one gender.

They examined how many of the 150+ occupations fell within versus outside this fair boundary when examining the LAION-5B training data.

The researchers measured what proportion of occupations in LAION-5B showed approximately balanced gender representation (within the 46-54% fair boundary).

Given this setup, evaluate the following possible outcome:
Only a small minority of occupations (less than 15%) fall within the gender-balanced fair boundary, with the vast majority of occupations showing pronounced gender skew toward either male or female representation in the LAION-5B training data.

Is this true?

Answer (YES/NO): YES